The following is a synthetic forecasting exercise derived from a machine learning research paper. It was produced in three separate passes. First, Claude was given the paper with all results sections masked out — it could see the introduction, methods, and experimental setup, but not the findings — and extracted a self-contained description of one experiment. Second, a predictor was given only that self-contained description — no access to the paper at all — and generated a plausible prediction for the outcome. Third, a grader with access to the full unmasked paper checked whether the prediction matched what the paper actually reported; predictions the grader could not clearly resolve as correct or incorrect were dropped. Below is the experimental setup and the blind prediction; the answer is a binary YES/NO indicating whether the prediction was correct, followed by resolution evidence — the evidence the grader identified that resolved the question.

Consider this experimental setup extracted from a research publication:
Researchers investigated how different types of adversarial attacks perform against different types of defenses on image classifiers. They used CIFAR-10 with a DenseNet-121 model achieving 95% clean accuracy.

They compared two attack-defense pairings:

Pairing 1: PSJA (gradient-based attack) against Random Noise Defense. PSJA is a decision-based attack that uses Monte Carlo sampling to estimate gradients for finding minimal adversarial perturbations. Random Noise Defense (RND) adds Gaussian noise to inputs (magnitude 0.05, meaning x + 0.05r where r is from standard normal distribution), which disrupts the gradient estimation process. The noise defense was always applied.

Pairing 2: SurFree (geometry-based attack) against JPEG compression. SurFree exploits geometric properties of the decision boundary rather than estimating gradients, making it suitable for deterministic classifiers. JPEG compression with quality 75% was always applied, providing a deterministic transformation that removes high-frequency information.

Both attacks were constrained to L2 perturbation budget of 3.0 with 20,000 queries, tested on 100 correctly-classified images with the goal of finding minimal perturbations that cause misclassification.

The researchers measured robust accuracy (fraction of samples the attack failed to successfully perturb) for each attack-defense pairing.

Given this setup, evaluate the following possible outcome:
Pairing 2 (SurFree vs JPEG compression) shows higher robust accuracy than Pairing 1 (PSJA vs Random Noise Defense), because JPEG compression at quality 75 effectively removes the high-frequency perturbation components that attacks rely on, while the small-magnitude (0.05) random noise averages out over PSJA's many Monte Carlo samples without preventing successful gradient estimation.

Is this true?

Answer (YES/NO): NO